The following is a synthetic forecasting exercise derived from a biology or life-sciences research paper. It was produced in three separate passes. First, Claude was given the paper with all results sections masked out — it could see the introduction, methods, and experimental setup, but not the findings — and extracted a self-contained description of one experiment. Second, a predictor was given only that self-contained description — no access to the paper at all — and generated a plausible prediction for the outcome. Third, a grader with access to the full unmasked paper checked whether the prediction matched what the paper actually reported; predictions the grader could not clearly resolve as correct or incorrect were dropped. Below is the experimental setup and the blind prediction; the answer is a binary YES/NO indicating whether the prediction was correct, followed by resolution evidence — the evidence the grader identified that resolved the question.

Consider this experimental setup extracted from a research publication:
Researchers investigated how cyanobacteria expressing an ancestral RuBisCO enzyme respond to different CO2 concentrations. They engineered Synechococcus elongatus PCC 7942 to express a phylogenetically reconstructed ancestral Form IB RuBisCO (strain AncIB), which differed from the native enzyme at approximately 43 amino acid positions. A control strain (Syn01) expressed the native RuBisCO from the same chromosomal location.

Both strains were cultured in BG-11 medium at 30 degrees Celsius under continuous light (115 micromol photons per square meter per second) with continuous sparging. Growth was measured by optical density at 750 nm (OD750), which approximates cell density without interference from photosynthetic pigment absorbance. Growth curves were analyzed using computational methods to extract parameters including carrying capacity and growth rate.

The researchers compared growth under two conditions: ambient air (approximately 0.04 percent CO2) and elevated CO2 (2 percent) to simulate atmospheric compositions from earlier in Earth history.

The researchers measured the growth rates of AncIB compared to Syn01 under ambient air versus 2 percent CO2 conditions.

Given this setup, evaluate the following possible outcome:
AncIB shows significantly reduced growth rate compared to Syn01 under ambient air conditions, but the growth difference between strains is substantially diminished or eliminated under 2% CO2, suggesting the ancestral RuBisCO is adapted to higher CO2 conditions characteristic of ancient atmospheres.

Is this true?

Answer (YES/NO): NO